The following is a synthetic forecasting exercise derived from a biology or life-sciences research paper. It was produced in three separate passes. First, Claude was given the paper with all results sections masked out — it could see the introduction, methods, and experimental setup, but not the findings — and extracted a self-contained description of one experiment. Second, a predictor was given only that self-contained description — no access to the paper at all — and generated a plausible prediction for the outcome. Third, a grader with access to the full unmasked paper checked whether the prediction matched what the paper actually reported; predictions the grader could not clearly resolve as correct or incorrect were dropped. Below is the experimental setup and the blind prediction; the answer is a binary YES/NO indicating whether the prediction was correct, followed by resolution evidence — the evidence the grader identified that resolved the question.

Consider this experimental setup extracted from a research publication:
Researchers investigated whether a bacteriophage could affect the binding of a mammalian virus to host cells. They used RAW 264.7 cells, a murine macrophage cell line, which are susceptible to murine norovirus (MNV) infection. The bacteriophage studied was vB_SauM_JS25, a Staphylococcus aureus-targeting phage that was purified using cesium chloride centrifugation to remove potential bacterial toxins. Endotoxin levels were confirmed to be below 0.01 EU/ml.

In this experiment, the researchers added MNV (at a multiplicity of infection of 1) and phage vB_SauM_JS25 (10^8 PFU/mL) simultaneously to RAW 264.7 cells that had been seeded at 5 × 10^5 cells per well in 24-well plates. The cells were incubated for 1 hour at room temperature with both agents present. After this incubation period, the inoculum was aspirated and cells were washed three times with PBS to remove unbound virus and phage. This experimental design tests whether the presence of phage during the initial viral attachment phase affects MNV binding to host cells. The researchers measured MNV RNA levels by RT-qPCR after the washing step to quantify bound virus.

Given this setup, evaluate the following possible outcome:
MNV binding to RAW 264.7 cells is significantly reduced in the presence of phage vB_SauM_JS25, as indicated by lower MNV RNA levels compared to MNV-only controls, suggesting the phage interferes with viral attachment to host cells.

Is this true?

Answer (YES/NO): NO